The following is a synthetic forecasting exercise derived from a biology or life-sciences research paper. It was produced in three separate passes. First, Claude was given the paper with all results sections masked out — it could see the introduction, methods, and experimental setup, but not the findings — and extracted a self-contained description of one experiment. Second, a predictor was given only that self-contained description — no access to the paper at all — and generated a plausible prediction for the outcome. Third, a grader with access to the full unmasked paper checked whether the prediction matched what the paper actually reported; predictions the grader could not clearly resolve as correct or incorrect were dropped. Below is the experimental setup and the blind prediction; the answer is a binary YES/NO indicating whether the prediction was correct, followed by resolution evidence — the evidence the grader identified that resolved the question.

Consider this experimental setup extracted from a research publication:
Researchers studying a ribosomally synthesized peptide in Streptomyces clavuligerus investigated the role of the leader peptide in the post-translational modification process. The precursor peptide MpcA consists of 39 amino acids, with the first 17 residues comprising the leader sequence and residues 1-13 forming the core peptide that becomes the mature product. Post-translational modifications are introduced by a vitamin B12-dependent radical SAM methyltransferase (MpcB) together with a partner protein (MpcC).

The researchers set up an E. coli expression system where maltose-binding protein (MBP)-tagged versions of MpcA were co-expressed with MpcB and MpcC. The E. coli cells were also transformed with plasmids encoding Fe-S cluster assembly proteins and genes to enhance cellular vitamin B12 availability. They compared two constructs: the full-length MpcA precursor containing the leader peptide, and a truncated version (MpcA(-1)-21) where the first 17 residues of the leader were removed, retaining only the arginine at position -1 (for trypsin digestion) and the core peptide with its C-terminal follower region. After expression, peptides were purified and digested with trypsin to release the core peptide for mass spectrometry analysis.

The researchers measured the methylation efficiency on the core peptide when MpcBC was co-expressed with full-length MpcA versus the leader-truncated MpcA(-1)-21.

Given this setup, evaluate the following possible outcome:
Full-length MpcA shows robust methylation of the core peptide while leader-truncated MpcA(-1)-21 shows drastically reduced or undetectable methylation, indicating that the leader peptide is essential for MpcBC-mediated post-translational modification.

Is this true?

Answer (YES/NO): YES